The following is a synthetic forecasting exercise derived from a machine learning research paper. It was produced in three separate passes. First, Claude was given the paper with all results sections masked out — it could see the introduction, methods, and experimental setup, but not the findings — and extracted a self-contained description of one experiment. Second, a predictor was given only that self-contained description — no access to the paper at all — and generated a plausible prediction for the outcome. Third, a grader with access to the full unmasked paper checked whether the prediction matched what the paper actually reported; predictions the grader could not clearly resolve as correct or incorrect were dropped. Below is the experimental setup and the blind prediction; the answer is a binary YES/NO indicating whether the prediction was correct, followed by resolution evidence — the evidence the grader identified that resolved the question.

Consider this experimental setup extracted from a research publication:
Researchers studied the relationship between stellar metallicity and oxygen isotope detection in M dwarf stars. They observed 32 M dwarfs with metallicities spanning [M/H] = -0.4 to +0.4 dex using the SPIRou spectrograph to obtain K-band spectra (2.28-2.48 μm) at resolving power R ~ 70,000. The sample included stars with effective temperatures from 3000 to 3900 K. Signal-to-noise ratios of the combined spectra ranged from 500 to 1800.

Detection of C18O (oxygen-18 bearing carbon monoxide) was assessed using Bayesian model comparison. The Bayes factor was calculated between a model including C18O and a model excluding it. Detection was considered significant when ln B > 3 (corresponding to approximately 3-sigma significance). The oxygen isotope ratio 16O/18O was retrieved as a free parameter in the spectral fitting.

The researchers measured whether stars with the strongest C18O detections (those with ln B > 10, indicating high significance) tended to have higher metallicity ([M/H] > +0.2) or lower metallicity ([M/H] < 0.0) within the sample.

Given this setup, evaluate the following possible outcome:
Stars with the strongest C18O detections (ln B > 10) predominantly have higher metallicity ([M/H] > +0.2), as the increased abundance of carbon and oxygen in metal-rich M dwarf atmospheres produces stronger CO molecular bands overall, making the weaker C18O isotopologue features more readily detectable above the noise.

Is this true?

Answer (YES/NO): YES